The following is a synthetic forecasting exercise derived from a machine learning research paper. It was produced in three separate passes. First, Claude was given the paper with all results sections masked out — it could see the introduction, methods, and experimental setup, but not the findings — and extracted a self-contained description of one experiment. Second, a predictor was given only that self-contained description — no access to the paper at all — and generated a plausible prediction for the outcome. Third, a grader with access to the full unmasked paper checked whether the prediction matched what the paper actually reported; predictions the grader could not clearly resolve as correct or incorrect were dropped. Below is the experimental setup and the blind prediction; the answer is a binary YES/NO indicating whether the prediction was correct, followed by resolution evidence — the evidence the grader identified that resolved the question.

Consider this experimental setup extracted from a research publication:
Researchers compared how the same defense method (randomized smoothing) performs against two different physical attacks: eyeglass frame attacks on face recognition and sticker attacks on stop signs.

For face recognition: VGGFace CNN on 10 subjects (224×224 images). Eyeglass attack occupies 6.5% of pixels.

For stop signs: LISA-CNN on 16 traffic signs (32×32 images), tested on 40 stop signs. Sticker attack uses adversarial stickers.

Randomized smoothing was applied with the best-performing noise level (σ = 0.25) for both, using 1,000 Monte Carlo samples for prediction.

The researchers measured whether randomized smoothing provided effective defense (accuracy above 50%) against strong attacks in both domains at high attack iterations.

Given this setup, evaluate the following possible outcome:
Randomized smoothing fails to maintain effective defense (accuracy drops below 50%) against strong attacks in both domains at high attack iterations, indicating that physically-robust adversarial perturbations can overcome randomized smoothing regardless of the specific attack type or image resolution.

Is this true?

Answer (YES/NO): NO